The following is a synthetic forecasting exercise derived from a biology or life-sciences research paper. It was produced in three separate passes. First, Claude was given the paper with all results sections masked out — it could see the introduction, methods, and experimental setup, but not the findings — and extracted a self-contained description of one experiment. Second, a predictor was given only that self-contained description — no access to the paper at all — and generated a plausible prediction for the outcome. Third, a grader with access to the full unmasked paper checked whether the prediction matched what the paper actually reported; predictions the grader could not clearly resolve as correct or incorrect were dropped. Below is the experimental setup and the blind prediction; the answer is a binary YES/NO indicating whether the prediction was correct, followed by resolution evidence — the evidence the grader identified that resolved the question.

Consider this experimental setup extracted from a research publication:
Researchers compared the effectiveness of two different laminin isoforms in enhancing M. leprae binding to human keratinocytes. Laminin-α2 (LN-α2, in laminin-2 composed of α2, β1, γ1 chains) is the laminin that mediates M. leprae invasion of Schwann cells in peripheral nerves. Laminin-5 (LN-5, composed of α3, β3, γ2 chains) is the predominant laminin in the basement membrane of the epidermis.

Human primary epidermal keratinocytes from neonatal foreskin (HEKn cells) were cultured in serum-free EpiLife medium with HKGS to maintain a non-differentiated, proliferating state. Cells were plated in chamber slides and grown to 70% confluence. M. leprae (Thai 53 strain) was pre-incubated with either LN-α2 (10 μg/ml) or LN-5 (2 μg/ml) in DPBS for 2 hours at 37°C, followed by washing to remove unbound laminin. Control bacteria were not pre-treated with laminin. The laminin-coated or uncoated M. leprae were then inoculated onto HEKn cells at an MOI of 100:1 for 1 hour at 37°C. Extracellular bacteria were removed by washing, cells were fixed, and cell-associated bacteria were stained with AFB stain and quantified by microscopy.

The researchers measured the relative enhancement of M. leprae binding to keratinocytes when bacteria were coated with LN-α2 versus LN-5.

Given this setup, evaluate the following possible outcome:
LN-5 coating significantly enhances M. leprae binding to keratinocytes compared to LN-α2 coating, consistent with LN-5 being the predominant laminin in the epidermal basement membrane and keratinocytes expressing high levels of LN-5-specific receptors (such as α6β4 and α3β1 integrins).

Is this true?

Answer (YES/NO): NO